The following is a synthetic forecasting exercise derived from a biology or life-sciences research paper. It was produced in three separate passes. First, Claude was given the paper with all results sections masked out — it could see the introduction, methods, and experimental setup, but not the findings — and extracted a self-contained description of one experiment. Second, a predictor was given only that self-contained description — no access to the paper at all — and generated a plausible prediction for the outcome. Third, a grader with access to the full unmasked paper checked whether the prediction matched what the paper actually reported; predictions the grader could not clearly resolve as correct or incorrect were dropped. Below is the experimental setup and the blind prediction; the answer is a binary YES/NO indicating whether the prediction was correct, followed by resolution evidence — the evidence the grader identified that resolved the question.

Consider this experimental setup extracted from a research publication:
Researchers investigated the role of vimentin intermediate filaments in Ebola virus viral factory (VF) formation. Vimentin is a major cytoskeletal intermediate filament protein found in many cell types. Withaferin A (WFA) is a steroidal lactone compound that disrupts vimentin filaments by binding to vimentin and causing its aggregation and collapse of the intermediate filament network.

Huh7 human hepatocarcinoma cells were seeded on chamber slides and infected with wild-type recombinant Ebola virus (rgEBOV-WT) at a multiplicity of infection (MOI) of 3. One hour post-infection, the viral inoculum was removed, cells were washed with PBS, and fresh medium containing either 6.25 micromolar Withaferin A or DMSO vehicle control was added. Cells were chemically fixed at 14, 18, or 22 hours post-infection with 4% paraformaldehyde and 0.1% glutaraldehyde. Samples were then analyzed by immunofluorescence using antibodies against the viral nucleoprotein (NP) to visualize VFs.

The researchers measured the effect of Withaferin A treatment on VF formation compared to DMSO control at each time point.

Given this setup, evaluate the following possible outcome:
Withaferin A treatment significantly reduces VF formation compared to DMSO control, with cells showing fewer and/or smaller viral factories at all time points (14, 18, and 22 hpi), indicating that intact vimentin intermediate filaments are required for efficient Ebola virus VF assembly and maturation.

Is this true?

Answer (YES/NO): YES